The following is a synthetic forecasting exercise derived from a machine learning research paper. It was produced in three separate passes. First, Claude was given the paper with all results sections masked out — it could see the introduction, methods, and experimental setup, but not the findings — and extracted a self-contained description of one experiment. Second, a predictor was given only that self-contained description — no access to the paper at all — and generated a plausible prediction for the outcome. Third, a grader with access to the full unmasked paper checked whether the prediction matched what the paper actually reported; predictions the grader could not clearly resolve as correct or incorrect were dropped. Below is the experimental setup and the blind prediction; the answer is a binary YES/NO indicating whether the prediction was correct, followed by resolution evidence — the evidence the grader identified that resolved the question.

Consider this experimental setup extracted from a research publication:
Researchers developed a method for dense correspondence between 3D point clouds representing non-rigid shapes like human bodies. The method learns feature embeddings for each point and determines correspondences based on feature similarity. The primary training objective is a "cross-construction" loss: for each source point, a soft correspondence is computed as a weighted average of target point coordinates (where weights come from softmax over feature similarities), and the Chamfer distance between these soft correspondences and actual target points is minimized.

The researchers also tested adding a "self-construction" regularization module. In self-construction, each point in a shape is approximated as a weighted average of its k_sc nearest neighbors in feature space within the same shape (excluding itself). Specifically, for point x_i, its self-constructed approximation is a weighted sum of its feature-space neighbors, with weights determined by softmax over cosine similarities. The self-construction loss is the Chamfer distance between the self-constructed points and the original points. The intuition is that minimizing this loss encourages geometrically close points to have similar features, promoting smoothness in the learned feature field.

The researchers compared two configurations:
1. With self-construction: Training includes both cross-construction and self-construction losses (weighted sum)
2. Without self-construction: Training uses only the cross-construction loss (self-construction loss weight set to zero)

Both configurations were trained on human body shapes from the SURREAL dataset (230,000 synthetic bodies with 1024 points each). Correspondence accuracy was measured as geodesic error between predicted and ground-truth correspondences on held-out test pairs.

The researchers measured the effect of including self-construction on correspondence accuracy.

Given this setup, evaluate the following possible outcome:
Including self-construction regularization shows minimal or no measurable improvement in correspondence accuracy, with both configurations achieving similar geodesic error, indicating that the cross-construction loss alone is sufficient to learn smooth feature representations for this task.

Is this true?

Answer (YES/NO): NO